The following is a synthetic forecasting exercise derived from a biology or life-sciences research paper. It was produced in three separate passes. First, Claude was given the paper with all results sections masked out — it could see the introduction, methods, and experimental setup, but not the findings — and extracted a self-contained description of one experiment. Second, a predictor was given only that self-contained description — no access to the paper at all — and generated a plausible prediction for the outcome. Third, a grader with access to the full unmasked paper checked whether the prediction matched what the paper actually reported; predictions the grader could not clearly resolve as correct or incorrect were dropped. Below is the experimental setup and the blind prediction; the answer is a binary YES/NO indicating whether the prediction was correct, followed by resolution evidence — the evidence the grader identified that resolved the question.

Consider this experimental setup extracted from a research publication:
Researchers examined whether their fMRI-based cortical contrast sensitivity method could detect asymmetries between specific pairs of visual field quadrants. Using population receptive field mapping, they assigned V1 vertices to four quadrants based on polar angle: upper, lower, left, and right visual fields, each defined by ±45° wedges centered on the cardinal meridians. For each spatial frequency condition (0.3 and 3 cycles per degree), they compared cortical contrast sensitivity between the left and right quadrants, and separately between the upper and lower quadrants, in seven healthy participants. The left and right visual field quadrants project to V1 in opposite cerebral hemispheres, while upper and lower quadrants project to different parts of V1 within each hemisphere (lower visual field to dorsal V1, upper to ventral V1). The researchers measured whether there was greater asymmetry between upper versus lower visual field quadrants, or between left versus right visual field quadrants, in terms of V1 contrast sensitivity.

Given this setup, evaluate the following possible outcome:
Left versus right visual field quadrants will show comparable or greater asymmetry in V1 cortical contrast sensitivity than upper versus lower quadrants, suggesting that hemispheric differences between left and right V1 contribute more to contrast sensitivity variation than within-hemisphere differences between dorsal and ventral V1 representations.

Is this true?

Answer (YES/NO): NO